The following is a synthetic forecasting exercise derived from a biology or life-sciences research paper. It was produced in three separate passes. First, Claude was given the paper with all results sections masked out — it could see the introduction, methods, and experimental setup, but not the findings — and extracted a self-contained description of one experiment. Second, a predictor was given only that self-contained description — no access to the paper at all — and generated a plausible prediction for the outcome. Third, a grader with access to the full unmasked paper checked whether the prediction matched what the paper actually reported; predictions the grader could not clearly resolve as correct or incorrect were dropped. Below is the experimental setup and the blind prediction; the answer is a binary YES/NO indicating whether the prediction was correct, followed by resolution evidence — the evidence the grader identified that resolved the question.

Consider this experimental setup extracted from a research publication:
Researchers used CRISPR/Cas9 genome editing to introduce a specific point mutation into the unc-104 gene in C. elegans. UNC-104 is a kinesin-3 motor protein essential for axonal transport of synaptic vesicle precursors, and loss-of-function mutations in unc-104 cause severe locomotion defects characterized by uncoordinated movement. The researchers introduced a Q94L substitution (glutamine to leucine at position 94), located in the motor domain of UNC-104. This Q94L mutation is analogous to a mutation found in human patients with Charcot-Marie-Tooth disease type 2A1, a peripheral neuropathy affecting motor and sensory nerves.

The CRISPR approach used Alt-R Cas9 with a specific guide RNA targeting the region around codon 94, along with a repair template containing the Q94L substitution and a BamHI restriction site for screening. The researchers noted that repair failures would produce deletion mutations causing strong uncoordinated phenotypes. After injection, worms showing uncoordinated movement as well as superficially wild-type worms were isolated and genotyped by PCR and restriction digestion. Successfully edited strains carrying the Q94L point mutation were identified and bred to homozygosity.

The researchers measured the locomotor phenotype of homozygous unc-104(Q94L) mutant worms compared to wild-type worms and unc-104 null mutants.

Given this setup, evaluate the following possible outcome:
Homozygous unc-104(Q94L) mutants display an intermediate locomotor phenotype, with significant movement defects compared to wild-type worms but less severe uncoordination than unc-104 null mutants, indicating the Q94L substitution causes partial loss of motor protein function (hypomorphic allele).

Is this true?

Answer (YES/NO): YES